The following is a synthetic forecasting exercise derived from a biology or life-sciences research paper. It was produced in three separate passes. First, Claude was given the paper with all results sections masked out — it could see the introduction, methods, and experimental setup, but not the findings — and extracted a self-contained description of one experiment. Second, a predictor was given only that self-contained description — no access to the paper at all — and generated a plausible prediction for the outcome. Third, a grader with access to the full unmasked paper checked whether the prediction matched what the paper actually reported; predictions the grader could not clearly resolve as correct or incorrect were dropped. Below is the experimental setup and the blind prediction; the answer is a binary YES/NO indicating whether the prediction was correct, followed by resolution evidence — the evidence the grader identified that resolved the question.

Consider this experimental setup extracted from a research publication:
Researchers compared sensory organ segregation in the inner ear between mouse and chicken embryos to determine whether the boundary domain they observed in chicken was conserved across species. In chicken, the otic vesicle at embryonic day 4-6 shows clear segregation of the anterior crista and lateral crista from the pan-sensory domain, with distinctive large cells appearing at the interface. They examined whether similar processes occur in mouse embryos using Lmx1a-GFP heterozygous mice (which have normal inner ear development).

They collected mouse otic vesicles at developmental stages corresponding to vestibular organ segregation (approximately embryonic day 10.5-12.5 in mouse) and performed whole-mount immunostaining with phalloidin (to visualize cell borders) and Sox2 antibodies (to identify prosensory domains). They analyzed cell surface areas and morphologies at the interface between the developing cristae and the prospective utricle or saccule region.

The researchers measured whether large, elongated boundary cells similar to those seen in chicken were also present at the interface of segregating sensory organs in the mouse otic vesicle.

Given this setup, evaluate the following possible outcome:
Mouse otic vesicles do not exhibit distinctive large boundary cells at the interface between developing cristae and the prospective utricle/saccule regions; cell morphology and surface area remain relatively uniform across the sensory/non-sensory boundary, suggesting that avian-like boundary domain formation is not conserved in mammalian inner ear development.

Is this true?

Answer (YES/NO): NO